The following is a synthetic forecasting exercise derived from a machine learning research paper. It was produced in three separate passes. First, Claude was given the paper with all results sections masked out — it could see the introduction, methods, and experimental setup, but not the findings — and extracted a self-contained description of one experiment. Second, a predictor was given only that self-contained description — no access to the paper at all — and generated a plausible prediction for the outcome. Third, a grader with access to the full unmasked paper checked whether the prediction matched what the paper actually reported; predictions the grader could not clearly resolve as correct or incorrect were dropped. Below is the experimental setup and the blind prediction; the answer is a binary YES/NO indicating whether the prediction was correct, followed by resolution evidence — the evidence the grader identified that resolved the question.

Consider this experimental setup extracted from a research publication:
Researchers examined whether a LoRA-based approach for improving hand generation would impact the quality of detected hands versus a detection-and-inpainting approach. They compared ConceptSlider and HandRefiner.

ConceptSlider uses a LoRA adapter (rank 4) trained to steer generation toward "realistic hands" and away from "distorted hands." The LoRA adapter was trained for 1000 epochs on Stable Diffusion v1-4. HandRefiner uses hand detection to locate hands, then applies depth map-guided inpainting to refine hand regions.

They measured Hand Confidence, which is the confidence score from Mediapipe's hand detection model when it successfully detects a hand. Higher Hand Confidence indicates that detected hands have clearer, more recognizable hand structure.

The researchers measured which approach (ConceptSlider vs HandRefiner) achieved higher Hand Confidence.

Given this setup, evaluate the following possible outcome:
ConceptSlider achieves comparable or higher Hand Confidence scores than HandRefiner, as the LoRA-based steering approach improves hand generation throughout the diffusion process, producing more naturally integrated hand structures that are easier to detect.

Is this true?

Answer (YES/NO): NO